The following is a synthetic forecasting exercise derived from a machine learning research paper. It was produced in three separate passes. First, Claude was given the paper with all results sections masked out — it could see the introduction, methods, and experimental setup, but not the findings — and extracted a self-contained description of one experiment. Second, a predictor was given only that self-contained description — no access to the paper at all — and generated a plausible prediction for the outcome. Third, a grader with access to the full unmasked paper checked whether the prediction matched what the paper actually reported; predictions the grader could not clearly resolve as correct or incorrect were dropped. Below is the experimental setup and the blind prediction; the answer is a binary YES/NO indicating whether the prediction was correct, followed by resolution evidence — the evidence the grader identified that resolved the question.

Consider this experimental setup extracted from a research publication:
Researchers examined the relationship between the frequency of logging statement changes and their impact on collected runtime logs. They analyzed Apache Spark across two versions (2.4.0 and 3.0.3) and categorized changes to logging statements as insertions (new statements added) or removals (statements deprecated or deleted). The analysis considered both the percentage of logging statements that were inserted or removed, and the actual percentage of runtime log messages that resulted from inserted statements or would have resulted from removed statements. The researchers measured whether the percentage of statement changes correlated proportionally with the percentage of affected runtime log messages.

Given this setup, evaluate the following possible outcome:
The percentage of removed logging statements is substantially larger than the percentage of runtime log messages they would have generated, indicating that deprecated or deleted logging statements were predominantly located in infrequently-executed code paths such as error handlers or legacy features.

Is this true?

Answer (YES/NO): YES